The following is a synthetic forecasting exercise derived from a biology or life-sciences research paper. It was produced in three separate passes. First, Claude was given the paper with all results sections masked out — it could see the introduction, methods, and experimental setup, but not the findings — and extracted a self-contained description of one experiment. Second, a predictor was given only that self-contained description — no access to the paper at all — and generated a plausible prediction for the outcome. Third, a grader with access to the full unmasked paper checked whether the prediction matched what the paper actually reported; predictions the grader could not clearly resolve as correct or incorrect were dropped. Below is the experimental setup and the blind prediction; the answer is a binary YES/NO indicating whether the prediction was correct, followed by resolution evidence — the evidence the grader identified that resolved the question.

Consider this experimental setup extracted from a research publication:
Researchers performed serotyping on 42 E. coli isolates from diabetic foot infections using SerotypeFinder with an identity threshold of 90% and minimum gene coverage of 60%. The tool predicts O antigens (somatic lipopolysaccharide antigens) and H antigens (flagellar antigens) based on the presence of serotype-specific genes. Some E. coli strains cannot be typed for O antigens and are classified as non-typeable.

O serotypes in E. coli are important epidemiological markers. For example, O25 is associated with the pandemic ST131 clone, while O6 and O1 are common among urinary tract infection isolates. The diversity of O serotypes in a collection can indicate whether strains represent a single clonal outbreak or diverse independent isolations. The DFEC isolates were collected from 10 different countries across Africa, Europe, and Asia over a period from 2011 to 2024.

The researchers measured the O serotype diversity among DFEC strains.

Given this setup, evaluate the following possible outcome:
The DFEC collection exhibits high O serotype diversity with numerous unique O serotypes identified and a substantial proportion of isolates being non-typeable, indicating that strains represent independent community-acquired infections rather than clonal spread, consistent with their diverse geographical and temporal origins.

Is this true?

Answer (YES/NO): NO